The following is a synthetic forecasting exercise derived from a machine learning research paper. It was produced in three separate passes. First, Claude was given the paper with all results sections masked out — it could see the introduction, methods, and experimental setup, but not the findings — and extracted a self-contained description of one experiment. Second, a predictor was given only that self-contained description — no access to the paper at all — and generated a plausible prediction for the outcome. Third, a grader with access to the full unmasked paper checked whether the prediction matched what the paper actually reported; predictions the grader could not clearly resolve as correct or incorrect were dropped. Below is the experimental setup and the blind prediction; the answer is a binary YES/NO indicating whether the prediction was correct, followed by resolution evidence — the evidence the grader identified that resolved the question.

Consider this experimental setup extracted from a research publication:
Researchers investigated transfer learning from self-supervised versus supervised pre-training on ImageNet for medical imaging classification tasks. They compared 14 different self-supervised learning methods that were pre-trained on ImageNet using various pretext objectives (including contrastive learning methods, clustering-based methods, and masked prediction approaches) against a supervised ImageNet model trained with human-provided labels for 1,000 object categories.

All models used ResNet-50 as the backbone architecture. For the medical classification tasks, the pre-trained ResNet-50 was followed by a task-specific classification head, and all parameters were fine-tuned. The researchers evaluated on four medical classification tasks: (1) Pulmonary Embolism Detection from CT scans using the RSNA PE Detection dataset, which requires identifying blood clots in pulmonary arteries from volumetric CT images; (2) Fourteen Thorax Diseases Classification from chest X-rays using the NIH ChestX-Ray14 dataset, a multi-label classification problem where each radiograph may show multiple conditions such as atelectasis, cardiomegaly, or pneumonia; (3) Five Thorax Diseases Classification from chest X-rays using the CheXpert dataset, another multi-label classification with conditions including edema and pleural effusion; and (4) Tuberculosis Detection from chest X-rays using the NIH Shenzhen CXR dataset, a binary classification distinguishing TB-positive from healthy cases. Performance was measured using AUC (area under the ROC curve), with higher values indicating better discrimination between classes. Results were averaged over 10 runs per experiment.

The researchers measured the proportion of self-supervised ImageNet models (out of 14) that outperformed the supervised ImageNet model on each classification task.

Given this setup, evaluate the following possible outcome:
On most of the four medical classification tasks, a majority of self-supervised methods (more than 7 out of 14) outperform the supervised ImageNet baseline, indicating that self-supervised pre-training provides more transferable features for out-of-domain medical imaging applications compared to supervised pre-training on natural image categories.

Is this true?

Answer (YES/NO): NO